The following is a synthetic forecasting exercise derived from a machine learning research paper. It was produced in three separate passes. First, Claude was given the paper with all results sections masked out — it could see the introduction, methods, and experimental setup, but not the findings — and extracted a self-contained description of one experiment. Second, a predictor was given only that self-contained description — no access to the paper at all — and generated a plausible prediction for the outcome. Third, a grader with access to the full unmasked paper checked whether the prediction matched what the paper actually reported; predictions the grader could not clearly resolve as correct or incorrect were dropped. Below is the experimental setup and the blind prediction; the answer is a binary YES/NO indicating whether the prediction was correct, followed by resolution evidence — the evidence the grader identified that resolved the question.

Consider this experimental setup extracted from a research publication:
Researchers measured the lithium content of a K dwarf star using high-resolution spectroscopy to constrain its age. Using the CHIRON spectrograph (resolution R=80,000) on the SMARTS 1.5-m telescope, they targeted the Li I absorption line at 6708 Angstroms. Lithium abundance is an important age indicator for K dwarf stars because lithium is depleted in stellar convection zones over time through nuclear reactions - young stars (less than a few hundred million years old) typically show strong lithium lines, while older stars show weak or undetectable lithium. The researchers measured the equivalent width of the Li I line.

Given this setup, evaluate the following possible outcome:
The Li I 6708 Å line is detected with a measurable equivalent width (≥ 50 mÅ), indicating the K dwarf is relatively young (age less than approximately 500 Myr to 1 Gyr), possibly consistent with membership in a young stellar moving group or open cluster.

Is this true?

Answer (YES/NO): NO